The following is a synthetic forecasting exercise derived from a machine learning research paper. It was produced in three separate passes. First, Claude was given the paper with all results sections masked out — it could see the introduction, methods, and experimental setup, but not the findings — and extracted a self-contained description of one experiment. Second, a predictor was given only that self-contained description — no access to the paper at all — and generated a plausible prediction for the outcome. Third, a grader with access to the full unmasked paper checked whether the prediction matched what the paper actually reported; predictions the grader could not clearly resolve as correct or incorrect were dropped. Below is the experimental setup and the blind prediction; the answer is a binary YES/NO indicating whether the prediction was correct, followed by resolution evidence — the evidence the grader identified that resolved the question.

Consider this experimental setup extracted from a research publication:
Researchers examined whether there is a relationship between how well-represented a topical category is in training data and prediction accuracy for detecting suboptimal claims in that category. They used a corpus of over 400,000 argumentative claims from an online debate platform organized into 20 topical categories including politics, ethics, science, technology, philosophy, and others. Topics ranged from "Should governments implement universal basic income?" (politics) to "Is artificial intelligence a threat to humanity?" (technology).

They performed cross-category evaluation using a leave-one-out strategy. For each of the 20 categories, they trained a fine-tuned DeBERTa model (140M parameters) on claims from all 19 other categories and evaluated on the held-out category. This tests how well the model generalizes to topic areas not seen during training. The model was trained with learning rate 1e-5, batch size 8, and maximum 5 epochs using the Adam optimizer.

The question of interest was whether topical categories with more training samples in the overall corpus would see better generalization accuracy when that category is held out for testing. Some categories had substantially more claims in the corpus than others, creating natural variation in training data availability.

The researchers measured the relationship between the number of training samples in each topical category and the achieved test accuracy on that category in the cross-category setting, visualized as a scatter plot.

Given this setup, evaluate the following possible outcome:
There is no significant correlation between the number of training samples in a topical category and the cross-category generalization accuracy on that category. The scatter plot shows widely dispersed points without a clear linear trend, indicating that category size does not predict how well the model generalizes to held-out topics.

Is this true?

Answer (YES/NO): YES